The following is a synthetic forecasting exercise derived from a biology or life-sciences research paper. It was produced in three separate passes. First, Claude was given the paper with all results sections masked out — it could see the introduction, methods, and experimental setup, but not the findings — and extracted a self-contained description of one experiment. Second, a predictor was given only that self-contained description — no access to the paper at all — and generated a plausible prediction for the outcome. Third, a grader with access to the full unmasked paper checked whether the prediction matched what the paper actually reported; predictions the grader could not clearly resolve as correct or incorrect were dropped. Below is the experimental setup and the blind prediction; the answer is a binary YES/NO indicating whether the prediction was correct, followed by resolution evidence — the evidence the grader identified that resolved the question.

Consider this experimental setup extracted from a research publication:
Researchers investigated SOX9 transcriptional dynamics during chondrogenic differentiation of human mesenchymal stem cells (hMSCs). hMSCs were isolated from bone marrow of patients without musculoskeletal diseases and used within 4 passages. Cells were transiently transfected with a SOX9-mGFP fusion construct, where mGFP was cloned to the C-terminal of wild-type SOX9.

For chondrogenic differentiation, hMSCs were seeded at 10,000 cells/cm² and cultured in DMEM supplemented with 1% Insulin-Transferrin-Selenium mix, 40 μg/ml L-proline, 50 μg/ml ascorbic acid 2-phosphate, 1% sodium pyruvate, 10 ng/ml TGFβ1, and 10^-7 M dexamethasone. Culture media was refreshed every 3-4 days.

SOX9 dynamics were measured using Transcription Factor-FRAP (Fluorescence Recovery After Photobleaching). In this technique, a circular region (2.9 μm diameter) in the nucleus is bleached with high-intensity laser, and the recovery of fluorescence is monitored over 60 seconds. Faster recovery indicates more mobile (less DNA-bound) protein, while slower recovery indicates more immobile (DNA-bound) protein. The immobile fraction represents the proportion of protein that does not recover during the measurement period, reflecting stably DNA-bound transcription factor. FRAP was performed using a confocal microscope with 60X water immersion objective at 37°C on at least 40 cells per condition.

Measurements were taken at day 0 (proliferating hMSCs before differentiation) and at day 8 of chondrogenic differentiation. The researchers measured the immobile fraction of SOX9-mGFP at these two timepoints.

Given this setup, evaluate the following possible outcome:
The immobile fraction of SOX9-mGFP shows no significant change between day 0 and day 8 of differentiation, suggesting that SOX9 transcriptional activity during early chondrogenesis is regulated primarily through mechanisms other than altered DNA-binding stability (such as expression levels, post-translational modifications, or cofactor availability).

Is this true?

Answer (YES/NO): NO